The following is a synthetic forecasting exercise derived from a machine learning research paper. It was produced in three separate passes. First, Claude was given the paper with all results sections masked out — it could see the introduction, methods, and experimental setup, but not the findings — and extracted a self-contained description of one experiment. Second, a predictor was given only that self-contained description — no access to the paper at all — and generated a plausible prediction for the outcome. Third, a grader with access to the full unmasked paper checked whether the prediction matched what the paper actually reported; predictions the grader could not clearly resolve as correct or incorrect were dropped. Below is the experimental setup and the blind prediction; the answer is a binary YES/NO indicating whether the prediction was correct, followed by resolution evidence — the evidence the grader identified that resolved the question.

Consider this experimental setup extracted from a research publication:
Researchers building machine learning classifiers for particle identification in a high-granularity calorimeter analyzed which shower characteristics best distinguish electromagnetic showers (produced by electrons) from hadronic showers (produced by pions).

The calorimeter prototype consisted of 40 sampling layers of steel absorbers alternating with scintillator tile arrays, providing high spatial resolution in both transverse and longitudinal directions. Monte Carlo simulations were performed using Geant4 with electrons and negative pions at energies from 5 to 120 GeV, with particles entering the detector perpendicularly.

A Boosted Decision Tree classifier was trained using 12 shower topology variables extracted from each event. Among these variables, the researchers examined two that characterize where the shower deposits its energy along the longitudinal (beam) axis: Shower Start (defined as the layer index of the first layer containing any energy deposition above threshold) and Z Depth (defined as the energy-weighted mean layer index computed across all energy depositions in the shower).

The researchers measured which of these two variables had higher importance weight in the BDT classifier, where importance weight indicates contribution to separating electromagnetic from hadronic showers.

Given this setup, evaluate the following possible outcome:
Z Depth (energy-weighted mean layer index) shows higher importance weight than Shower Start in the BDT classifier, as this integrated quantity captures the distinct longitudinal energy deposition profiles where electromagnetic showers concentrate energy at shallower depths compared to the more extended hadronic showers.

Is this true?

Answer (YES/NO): YES